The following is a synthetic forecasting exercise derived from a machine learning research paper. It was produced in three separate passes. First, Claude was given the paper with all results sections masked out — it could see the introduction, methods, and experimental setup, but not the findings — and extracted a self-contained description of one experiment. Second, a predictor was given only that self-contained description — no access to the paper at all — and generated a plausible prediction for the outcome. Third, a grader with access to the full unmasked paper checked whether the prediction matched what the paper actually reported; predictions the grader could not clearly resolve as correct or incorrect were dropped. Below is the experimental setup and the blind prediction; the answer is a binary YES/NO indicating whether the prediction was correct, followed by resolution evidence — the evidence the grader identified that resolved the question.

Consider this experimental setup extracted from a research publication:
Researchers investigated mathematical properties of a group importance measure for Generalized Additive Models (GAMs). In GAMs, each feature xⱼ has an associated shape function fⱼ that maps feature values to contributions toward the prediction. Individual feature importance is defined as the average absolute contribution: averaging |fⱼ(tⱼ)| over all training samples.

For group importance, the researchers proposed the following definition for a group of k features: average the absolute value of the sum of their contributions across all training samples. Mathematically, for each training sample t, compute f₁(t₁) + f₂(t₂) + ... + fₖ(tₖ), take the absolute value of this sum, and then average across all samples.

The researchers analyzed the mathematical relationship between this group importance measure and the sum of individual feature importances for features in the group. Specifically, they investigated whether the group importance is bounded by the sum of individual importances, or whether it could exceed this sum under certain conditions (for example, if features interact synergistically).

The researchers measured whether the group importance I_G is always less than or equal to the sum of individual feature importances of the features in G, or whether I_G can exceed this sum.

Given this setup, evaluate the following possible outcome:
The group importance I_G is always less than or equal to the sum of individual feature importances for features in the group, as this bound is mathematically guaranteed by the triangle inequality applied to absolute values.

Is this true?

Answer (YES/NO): YES